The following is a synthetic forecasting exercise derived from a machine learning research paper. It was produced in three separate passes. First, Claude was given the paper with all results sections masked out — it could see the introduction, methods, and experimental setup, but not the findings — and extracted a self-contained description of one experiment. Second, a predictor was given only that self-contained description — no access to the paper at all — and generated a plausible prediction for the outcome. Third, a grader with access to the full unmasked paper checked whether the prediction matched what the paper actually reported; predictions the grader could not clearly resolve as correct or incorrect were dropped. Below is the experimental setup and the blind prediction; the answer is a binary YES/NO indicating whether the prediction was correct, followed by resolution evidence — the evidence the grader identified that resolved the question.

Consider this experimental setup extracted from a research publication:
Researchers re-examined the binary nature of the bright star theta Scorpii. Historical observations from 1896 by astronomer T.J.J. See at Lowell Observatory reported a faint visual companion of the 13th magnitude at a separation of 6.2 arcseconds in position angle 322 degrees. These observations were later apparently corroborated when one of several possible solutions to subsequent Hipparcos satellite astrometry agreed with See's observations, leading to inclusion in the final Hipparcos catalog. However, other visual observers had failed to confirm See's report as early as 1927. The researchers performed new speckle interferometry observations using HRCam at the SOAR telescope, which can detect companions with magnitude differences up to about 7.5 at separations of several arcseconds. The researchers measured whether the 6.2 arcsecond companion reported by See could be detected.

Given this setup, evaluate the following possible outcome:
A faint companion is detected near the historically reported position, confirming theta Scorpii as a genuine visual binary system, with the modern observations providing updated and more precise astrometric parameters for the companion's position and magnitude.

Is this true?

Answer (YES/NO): NO